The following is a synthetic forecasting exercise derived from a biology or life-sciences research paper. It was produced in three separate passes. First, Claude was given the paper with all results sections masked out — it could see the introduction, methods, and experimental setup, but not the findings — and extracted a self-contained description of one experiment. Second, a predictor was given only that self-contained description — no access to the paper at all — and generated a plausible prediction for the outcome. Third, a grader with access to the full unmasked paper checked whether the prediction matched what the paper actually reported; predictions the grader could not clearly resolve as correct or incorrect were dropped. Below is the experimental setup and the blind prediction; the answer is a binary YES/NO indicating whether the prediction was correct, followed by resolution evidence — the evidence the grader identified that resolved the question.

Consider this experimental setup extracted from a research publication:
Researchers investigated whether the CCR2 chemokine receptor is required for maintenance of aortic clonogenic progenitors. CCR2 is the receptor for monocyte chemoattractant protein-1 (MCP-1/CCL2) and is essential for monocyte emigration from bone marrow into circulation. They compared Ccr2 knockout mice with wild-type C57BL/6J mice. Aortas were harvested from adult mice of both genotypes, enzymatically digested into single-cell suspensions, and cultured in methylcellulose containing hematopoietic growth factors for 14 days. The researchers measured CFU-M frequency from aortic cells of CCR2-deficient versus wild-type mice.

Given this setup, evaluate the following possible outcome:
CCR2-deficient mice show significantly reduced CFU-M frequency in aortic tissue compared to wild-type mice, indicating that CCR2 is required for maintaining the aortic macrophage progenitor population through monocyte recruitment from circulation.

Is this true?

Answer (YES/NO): NO